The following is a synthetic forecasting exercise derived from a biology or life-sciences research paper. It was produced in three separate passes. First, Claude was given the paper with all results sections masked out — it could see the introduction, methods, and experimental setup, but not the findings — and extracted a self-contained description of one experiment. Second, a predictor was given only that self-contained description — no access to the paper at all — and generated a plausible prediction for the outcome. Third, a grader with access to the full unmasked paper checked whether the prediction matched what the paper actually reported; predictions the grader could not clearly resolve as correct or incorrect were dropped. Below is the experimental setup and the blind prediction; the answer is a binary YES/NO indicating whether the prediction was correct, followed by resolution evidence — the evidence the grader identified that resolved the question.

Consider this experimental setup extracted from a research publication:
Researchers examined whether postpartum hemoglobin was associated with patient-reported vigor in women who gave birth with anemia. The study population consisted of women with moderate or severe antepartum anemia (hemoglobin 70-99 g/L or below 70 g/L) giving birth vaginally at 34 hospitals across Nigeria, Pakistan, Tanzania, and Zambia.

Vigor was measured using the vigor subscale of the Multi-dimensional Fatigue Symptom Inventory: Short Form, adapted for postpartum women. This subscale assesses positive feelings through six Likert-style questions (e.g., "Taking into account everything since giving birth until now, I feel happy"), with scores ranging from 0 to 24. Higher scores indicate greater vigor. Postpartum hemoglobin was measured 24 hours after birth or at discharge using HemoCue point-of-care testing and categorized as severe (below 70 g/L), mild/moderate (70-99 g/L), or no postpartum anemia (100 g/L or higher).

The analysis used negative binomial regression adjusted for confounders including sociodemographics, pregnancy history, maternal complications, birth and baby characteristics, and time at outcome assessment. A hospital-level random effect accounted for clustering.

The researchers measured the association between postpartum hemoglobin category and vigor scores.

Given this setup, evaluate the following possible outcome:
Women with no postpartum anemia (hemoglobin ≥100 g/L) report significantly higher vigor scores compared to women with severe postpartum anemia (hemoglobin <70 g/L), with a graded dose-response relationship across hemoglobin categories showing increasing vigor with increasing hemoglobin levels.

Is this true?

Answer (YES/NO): NO